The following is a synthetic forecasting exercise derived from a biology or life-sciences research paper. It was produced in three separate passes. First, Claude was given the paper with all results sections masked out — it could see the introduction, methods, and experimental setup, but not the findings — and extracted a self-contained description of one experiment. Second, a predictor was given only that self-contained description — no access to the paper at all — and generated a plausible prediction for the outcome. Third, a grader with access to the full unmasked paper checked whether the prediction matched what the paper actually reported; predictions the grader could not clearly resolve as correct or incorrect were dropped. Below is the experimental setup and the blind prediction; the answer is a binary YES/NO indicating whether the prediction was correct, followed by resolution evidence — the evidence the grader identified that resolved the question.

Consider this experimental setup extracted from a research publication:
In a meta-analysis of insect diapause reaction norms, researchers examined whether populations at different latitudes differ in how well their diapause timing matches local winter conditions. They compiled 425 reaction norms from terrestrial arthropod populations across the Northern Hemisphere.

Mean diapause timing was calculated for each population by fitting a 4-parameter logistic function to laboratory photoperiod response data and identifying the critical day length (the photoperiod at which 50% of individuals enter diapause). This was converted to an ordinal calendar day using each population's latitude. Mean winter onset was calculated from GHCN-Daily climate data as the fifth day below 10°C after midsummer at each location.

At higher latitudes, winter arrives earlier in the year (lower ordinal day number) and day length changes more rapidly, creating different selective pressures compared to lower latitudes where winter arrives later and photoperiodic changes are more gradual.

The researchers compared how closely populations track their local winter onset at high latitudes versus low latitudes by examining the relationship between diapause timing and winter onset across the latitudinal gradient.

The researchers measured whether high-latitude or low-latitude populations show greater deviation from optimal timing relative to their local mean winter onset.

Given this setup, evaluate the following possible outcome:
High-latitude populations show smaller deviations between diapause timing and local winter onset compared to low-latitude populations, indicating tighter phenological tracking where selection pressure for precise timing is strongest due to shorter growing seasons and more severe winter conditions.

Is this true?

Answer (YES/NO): NO